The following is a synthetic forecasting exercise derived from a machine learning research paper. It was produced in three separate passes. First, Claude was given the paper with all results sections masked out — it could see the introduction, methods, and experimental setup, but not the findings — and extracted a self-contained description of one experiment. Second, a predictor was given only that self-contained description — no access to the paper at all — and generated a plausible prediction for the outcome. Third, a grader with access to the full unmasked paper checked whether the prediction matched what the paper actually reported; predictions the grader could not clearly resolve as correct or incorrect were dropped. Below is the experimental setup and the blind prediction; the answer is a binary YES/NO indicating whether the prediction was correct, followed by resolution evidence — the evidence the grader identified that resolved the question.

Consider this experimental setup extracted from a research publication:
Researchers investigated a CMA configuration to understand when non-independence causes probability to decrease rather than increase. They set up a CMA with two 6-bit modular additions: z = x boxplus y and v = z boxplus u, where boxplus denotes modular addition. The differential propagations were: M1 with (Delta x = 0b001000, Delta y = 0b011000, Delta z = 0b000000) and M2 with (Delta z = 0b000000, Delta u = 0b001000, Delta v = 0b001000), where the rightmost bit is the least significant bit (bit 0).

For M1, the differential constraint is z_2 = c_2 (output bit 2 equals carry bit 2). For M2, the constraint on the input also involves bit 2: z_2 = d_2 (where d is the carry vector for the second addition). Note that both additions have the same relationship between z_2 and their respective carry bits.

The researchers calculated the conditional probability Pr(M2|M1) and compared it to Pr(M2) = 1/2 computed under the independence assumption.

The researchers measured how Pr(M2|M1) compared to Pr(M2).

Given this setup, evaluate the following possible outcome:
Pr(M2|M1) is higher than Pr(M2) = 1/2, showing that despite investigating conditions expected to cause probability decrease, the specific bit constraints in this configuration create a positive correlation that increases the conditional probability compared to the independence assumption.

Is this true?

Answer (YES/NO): NO